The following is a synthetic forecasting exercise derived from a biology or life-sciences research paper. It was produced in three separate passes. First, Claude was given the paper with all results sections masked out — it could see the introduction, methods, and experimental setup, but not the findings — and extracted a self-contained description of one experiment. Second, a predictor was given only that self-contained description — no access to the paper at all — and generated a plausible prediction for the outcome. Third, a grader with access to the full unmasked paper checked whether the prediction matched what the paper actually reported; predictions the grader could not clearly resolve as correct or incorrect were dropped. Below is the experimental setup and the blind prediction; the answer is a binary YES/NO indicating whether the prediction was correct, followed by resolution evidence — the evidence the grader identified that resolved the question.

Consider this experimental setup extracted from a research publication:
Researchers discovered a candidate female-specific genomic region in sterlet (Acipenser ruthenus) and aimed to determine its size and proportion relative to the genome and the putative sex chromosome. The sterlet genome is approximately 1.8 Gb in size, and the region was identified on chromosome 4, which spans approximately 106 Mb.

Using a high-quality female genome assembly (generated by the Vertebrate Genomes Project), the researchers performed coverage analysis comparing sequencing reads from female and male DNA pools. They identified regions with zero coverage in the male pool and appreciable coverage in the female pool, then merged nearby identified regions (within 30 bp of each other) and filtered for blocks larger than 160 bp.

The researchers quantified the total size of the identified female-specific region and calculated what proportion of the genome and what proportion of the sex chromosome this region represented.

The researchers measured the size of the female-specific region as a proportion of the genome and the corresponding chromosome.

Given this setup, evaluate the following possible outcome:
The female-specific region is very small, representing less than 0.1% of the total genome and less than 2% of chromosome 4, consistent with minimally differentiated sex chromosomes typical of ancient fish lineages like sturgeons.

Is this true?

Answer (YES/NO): YES